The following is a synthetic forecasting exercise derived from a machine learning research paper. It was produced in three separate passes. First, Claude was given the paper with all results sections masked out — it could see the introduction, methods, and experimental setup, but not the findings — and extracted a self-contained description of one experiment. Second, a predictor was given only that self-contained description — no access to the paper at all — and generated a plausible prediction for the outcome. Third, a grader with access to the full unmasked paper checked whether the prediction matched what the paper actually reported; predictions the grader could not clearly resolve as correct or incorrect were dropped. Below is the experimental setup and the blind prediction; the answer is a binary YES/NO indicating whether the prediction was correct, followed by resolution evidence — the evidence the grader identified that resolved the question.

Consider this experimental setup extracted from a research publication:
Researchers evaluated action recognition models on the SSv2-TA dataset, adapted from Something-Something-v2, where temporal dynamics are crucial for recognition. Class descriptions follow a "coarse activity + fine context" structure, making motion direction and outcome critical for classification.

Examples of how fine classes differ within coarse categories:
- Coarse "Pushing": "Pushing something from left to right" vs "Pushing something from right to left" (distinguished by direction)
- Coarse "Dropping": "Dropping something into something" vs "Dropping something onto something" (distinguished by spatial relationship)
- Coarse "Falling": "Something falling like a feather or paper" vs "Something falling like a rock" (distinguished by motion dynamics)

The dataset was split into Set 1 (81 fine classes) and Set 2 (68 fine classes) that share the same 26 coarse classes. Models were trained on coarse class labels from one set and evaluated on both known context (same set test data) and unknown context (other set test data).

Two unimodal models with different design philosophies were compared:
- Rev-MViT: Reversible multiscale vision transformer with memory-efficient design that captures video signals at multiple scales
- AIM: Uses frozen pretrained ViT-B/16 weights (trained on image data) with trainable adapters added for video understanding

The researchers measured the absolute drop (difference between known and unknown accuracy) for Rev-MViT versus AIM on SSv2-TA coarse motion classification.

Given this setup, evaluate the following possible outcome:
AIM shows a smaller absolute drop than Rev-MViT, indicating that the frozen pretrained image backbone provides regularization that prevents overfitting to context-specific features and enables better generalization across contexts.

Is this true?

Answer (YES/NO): NO